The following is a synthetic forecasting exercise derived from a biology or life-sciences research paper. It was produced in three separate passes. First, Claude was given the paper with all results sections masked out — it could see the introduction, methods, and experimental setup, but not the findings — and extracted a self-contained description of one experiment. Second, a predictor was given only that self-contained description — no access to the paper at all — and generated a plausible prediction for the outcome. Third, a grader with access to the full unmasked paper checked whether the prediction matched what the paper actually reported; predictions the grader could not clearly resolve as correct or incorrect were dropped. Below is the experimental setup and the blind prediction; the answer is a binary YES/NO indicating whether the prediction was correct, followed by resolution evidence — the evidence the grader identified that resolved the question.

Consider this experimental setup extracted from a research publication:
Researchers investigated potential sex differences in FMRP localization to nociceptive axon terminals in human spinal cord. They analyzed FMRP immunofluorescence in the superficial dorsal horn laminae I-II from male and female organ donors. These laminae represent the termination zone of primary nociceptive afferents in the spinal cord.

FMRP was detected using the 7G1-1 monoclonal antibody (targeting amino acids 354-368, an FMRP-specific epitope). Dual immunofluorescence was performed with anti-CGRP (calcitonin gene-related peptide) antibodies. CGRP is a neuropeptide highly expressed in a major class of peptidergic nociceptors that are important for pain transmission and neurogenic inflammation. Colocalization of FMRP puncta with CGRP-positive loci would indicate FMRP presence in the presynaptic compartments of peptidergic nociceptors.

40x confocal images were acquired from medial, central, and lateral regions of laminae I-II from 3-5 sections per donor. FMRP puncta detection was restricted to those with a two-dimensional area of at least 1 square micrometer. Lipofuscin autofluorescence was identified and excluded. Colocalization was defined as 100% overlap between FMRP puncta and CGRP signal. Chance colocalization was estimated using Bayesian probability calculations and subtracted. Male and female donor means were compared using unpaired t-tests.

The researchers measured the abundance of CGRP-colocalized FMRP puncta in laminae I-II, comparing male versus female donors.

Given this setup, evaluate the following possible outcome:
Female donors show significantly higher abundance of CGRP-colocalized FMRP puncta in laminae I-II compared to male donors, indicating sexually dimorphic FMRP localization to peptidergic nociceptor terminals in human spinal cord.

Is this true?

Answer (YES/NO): YES